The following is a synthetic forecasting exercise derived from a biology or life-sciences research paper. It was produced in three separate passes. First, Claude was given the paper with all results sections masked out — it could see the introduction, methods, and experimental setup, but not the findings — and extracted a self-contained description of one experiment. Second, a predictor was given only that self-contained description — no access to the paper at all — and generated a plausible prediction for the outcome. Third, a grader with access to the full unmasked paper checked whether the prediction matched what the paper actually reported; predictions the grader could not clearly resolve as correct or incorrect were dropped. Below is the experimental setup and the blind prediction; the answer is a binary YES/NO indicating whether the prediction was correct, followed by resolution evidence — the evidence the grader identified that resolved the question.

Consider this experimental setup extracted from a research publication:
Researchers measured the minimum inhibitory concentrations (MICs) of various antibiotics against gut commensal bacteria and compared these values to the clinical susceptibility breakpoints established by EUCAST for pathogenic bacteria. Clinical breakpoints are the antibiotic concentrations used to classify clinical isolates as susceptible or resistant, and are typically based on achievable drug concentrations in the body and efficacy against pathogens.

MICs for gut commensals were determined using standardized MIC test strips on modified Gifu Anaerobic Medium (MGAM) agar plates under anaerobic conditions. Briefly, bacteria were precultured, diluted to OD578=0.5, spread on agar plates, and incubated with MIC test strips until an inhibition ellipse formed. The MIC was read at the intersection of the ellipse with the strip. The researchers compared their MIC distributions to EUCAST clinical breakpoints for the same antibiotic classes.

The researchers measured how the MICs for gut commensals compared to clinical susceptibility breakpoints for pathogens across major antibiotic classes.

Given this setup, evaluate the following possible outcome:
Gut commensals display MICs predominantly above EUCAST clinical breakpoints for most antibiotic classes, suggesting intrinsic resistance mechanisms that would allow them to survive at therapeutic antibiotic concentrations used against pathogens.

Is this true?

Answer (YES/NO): NO